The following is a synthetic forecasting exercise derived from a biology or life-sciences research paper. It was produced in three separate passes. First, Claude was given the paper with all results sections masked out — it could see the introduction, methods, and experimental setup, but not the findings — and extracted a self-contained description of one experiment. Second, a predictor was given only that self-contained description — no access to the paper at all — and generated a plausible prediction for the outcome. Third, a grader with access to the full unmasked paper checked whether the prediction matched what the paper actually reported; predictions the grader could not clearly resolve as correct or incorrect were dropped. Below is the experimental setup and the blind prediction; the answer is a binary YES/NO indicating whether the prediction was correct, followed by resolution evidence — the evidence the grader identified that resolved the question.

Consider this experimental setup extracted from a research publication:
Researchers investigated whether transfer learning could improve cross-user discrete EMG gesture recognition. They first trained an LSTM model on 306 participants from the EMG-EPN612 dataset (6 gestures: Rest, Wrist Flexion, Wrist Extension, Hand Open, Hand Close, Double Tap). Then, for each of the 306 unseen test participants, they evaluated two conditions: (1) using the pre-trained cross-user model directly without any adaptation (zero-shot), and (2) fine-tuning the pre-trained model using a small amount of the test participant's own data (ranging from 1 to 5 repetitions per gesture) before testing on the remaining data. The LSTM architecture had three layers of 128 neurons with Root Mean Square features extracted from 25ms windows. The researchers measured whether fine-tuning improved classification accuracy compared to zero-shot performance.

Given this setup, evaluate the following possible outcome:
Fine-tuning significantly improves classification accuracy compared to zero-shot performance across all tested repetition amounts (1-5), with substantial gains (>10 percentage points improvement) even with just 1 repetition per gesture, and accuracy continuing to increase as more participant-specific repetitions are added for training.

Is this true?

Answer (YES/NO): NO